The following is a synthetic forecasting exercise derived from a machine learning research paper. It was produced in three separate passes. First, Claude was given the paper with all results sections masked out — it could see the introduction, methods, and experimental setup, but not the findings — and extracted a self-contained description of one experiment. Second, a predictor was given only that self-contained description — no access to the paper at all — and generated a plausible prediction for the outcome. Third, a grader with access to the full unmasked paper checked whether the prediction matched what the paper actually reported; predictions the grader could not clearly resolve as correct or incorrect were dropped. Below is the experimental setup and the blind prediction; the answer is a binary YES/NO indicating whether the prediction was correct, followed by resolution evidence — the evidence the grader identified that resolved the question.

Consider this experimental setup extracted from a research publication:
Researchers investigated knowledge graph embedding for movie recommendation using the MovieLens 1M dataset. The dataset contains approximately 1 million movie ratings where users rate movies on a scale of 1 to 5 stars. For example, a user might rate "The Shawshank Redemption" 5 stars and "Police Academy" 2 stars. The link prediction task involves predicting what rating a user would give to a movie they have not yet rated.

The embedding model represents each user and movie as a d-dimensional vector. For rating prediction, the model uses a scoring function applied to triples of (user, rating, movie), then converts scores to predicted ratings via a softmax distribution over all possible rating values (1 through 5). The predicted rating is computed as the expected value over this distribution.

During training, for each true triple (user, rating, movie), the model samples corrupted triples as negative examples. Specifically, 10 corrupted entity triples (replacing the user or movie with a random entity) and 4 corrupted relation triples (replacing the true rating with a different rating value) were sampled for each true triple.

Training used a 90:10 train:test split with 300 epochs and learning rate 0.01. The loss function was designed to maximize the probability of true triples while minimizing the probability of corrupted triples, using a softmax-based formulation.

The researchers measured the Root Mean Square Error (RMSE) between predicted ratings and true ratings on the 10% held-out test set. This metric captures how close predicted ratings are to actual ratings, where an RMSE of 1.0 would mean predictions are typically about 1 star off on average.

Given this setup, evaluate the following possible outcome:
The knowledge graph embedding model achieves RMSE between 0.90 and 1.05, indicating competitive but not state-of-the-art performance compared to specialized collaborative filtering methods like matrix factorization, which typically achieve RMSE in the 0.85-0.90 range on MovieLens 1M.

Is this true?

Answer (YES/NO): NO